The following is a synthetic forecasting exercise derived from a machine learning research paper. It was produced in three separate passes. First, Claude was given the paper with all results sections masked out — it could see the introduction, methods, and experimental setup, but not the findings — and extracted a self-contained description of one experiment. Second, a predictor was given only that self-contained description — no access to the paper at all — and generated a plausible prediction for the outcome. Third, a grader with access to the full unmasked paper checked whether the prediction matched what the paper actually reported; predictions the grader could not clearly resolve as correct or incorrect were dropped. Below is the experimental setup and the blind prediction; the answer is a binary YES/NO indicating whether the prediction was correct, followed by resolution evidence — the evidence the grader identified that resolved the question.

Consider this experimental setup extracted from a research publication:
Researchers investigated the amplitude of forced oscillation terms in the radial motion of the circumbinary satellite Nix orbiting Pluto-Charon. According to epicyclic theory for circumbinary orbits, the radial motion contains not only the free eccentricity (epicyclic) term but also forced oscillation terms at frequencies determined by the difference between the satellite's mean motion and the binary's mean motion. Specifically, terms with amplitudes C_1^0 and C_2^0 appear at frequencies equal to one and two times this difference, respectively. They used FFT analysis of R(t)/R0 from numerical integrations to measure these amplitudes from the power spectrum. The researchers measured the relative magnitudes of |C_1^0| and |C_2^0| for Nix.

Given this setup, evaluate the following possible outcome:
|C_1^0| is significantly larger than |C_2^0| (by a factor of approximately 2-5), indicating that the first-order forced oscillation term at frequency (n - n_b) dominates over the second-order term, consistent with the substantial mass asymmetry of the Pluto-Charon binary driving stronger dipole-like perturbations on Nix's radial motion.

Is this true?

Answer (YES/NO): NO